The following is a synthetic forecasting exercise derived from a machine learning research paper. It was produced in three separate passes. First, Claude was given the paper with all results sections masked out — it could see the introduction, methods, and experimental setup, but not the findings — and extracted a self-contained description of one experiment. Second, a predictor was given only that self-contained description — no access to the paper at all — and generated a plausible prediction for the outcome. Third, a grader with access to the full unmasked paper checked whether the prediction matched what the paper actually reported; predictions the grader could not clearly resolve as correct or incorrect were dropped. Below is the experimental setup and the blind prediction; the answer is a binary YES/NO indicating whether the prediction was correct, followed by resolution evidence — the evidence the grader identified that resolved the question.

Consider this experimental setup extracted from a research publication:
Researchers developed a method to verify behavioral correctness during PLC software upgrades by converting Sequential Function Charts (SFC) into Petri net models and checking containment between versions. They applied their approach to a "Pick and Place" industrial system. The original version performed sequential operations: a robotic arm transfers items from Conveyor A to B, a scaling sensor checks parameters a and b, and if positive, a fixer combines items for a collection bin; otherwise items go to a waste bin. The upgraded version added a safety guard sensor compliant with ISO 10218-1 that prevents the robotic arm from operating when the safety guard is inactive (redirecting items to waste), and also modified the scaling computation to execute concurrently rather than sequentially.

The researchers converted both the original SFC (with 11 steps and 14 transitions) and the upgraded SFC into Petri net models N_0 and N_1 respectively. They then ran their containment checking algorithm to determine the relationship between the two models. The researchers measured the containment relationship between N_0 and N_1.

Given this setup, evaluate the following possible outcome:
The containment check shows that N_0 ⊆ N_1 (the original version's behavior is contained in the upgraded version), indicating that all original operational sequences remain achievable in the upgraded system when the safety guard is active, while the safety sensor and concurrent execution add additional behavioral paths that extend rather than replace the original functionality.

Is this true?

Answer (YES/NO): YES